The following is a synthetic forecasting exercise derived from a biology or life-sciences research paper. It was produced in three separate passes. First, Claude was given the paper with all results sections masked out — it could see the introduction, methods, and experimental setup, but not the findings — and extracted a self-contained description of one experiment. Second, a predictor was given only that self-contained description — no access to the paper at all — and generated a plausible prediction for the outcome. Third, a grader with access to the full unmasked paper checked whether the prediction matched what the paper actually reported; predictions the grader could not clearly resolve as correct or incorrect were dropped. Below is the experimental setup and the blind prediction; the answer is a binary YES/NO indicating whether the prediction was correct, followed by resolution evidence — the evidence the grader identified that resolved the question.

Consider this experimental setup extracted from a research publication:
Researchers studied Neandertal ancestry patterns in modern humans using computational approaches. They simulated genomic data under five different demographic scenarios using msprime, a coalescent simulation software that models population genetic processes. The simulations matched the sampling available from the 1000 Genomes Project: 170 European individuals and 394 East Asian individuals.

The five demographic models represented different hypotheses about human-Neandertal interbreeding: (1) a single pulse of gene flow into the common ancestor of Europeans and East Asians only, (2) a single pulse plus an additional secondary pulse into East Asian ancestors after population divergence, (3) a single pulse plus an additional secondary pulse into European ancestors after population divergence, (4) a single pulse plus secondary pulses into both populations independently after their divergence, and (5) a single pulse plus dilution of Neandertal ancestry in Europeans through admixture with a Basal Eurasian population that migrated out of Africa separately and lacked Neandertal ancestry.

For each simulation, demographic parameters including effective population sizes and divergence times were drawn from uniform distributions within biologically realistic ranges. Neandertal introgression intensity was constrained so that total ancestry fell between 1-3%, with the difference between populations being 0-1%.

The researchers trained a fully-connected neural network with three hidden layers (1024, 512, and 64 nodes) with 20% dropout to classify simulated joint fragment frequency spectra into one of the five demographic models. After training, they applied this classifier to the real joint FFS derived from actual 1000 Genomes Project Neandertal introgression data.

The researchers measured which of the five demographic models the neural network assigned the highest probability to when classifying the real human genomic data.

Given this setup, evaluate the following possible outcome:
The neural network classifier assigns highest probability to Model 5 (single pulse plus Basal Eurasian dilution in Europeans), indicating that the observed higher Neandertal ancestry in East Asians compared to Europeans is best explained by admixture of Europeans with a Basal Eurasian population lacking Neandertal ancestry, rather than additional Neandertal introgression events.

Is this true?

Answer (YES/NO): NO